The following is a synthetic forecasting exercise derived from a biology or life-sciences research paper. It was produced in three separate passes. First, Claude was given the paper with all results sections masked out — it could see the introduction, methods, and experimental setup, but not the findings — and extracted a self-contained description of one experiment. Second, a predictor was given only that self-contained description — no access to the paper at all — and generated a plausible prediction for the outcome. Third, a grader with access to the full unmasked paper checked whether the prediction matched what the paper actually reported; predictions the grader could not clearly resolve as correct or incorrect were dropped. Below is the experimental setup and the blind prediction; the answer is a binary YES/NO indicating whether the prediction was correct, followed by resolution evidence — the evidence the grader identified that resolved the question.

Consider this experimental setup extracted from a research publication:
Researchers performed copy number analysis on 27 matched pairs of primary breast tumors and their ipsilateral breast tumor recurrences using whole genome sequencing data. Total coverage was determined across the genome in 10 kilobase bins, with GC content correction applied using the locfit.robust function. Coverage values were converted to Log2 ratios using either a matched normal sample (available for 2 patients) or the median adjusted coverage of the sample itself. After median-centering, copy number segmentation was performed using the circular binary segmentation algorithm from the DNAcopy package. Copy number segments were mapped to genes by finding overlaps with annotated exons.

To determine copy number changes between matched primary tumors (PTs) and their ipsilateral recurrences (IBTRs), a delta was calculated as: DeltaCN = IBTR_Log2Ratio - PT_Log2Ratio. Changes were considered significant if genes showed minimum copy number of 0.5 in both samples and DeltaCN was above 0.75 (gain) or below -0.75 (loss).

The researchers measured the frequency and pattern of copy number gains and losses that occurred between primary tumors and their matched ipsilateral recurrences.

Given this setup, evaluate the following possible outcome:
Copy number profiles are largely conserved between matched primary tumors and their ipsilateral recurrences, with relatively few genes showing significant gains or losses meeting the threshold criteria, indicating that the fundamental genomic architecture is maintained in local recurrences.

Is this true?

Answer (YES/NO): NO